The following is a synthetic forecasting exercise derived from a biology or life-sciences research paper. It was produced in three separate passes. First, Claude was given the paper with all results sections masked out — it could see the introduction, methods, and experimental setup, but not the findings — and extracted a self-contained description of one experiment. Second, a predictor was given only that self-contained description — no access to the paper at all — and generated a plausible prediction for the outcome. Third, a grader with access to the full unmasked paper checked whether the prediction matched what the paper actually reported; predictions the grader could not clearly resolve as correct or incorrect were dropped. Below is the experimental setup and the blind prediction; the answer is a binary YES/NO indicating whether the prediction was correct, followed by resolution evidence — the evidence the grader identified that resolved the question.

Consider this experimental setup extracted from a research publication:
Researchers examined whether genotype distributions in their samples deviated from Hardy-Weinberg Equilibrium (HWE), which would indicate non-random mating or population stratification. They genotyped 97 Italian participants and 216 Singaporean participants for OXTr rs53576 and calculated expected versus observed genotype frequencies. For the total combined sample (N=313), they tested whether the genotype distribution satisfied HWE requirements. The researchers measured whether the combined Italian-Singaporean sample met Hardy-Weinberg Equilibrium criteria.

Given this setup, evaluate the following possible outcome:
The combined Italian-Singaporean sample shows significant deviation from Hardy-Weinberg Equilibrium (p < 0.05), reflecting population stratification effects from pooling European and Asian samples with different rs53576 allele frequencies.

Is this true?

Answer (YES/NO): YES